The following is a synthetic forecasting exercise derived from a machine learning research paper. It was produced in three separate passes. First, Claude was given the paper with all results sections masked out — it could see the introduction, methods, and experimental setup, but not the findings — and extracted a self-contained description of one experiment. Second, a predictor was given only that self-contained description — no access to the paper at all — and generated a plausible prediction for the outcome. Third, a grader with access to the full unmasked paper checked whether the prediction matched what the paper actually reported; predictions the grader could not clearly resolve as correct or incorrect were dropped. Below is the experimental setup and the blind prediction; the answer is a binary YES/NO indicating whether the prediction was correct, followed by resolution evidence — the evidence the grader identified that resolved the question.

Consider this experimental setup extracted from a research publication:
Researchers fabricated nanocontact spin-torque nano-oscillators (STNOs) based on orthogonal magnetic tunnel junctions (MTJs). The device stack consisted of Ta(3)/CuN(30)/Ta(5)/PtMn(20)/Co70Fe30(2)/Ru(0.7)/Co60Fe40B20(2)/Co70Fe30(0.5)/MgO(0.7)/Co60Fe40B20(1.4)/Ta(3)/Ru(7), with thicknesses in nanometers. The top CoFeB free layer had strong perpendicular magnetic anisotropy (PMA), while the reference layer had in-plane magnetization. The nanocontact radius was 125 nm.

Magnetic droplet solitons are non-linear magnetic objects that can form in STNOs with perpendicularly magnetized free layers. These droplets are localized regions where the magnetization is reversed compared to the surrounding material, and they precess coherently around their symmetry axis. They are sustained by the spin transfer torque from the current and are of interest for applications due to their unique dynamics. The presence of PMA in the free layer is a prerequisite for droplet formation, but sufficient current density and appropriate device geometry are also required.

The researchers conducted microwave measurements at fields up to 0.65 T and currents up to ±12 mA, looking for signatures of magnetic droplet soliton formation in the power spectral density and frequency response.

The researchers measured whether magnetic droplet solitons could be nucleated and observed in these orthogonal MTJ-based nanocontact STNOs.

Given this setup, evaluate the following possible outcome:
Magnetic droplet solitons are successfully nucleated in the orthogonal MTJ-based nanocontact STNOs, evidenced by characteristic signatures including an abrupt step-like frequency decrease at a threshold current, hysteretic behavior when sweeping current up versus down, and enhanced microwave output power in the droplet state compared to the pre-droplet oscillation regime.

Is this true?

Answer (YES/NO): NO